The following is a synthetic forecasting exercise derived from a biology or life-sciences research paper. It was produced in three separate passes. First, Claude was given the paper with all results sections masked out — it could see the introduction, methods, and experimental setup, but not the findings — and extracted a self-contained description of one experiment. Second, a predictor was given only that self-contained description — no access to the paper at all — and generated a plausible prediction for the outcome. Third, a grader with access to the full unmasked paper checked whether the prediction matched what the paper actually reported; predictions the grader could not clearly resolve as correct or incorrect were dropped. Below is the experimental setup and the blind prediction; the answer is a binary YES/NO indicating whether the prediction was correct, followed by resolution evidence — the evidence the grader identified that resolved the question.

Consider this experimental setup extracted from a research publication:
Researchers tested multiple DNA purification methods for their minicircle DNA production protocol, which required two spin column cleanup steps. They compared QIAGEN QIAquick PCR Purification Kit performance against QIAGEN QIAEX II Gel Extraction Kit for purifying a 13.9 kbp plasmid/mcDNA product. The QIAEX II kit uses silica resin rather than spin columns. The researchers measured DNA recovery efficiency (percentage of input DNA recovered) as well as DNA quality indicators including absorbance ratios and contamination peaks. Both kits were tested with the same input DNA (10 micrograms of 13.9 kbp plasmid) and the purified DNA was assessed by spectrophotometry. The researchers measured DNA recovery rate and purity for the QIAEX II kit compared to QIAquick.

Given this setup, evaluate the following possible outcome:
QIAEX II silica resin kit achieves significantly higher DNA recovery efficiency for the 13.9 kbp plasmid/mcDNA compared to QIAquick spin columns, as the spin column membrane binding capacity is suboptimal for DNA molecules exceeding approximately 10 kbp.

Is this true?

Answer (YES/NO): YES